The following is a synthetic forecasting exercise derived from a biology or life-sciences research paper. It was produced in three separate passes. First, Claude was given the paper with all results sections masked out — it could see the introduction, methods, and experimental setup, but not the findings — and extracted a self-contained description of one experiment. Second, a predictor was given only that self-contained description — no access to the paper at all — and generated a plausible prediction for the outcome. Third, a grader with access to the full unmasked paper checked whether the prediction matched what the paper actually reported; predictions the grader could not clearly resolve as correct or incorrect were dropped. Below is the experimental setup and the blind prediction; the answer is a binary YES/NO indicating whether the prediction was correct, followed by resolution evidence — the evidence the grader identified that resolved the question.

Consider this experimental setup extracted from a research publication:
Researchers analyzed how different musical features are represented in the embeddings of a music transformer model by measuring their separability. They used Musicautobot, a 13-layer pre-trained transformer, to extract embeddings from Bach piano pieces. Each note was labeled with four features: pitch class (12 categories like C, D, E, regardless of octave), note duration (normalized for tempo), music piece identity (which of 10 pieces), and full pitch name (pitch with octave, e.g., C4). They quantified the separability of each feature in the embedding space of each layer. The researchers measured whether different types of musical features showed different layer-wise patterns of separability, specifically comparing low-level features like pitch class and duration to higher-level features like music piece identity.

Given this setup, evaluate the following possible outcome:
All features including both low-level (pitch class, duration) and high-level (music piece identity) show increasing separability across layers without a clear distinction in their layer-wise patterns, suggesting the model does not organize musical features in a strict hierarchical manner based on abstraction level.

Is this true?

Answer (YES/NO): NO